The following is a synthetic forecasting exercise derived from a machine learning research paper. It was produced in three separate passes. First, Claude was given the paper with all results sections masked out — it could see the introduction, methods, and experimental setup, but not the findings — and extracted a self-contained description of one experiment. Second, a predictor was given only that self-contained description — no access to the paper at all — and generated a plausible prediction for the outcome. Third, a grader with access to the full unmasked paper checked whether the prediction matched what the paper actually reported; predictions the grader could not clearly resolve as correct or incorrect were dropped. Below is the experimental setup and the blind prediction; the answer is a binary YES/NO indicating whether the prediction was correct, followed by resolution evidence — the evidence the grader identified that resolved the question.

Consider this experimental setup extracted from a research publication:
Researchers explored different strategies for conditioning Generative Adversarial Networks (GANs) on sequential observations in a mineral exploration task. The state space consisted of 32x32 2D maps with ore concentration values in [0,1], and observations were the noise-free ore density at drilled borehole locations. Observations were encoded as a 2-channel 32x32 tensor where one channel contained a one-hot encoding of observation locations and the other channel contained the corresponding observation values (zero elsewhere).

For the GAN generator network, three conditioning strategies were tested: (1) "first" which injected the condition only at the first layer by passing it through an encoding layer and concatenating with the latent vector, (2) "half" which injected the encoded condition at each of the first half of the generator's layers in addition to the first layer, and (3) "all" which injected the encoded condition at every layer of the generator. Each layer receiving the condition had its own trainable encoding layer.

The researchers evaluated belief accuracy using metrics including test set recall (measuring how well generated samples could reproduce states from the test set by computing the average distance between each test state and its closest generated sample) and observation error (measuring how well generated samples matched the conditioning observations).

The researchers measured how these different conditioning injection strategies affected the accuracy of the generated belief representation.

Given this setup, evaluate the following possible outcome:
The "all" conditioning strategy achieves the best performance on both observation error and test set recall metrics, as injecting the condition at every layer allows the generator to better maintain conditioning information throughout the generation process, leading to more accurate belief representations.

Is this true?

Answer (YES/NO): NO